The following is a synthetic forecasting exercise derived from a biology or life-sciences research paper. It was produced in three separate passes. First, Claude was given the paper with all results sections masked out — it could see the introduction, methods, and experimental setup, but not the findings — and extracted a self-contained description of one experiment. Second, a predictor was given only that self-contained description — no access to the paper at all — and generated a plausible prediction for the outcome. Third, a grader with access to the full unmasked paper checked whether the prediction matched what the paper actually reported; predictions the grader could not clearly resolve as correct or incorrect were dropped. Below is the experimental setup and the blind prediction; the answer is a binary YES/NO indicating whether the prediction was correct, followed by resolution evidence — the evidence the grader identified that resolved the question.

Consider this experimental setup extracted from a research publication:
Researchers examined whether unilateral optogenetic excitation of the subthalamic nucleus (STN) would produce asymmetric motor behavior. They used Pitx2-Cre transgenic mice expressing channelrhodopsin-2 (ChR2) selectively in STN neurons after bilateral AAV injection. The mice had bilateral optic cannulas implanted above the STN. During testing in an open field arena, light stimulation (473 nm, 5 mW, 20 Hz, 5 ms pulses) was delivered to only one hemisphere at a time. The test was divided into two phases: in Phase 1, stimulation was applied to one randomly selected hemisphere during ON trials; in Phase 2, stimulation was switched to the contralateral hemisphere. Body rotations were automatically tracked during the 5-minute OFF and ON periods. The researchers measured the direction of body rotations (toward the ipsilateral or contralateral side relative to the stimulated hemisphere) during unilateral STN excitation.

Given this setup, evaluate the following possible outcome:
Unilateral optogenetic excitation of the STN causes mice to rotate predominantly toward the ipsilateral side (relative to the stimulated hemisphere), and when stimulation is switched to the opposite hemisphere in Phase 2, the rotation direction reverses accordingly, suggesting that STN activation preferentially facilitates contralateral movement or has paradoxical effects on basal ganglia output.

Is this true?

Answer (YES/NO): NO